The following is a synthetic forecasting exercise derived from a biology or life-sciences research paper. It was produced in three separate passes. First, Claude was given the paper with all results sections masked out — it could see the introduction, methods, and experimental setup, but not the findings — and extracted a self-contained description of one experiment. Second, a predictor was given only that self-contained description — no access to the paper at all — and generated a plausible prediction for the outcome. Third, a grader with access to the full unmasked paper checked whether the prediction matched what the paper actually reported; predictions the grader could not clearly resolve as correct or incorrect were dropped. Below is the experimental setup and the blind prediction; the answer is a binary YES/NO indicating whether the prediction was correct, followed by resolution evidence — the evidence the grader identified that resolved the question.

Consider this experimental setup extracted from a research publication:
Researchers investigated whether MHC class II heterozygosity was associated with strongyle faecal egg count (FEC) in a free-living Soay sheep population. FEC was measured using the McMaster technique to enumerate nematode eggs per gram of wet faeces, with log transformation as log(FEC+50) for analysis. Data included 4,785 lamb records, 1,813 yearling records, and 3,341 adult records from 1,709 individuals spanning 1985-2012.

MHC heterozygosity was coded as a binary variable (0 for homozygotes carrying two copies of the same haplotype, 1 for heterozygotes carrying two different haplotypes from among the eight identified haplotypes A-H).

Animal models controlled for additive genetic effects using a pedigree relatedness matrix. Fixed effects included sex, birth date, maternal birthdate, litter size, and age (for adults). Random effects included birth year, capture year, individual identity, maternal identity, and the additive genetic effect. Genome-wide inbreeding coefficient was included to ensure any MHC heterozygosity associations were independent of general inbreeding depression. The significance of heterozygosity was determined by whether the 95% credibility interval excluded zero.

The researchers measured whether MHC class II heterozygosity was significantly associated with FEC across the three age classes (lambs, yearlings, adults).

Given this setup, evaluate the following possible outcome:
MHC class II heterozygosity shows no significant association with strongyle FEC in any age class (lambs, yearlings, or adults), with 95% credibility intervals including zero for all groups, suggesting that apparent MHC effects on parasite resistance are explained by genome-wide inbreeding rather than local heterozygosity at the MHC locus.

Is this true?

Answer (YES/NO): NO